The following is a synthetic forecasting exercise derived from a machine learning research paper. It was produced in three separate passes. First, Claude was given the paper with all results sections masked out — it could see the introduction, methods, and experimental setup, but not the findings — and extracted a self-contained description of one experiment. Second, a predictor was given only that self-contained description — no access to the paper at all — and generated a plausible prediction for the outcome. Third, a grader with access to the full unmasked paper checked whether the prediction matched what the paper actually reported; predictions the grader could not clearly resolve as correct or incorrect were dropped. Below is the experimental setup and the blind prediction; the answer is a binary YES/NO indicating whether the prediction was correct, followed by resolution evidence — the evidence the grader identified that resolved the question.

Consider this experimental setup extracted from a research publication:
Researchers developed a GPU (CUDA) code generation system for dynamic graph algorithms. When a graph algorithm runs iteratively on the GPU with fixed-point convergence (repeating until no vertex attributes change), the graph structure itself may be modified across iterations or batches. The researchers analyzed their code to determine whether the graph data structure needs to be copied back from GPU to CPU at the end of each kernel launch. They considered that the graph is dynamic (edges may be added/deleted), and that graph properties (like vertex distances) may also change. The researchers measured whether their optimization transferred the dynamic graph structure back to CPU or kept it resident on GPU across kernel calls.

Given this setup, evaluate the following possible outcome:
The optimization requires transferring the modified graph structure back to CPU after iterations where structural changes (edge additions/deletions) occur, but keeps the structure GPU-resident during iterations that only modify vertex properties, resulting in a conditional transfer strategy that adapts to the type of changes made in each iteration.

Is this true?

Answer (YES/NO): NO